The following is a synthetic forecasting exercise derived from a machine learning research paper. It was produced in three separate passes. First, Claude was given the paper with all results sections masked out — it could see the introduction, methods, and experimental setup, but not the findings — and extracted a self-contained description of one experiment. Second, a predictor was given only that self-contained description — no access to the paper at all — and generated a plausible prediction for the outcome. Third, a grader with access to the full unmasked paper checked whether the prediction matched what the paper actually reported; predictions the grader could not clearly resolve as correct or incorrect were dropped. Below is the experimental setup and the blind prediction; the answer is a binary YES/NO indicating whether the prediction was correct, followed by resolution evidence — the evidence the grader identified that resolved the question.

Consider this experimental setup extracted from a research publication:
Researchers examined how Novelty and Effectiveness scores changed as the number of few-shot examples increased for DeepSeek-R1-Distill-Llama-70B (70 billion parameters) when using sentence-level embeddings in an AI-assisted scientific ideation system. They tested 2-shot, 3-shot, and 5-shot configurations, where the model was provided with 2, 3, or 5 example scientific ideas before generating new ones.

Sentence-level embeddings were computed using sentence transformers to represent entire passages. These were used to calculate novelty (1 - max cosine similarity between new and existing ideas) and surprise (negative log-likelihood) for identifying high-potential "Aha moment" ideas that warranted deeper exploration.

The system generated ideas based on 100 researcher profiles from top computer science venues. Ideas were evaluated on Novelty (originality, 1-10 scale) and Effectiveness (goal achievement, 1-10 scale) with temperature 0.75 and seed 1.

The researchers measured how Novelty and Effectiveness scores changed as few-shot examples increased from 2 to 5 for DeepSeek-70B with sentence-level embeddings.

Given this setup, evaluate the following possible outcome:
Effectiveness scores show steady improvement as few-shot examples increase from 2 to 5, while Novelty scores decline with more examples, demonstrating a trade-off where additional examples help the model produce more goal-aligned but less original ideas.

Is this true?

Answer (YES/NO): NO